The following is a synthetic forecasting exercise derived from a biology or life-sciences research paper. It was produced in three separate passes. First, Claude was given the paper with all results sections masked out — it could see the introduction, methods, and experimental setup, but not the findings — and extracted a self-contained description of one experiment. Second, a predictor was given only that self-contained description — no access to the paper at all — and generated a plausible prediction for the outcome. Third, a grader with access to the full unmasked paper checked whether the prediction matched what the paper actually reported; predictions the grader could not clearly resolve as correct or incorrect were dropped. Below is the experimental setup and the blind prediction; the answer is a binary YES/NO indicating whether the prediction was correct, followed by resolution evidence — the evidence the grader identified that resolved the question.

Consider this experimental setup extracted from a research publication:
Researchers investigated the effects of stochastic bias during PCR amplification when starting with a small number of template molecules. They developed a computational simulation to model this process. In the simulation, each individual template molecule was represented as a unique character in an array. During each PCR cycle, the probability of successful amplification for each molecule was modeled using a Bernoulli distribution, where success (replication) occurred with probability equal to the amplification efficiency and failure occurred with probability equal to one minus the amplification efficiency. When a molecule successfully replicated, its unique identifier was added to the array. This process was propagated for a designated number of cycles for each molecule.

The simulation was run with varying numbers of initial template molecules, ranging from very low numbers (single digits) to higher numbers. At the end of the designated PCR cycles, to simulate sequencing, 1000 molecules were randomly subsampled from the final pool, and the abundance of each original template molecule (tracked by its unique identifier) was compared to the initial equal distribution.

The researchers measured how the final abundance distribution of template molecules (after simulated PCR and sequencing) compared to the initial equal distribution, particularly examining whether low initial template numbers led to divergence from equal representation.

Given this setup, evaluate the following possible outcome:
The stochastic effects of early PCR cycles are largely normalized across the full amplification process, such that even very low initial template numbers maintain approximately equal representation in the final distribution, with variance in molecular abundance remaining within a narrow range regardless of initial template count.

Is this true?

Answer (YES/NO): NO